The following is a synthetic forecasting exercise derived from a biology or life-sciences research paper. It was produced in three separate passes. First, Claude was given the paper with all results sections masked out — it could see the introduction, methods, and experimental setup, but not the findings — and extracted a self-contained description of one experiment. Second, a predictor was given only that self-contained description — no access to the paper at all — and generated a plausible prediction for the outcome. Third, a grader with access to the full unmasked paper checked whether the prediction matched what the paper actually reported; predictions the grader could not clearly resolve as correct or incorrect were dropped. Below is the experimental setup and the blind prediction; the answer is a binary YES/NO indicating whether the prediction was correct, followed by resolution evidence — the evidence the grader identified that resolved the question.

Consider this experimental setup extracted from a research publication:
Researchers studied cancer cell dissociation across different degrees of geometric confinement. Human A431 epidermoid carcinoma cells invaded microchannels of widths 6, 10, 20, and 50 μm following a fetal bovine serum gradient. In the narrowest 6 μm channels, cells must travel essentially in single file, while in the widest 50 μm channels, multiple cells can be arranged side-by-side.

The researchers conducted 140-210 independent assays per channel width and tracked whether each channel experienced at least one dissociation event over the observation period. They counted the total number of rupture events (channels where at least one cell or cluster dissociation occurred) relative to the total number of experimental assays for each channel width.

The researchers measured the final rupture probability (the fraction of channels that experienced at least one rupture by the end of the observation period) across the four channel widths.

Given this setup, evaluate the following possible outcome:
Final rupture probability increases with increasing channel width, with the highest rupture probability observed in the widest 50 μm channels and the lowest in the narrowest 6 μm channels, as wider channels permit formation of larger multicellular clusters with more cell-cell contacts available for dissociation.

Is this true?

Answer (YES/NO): NO